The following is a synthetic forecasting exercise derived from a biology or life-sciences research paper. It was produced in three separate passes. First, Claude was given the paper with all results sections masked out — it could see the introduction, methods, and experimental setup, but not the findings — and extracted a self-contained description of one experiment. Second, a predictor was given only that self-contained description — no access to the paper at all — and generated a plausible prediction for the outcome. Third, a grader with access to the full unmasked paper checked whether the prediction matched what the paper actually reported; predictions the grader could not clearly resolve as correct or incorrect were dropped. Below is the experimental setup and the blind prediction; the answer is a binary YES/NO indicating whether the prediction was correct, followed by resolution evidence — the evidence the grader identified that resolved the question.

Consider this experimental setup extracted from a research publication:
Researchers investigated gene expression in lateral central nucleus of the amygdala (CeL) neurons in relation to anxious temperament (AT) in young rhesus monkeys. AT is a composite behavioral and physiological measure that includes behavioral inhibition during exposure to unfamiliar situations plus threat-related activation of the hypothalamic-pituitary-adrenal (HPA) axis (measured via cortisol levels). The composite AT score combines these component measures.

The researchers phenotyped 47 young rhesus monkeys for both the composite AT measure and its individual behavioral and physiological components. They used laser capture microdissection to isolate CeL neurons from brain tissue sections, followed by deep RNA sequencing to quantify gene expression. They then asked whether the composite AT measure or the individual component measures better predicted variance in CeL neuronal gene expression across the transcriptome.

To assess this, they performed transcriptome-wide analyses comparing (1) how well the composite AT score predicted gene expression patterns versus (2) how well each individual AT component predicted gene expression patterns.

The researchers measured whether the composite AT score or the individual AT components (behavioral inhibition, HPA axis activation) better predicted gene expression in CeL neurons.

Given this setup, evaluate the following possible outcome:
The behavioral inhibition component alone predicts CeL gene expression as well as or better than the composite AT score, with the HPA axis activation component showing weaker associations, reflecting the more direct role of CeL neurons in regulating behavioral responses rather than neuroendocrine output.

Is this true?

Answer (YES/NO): NO